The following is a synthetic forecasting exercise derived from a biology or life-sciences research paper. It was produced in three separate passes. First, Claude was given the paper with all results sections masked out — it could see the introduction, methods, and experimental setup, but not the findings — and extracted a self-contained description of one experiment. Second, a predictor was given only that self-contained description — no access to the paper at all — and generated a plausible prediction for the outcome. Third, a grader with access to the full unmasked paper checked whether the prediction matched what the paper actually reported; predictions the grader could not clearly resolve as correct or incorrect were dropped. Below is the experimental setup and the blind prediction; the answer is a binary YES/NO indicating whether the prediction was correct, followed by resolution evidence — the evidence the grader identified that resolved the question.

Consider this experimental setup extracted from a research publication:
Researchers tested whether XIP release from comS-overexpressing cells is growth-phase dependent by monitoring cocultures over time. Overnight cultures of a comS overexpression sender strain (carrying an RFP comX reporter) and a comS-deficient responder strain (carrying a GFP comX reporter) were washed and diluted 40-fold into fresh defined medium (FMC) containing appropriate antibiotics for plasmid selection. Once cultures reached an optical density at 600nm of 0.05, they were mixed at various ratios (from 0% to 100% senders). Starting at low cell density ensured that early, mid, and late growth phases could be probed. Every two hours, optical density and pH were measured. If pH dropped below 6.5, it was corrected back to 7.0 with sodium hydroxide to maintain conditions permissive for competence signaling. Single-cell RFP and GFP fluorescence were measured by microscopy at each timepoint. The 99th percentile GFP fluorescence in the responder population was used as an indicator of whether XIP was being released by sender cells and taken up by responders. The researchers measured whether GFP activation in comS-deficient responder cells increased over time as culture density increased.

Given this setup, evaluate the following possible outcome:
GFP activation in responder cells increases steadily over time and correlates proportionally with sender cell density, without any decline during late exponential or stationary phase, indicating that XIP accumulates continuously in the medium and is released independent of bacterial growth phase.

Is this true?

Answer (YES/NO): NO